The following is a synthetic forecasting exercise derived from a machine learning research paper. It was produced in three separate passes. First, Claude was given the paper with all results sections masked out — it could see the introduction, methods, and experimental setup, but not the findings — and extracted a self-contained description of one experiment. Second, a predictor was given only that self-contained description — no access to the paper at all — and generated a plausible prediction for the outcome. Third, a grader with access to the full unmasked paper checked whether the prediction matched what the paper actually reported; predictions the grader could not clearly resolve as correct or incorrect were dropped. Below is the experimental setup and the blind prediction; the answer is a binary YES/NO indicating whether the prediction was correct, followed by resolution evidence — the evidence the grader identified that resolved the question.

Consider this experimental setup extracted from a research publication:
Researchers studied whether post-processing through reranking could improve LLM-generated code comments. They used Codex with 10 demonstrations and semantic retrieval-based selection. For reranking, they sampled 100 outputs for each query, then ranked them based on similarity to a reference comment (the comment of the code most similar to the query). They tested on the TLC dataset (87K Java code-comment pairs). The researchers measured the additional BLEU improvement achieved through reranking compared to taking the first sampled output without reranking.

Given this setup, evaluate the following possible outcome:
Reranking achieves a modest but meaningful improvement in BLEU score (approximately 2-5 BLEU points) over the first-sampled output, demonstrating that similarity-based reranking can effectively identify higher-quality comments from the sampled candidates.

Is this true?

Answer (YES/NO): NO